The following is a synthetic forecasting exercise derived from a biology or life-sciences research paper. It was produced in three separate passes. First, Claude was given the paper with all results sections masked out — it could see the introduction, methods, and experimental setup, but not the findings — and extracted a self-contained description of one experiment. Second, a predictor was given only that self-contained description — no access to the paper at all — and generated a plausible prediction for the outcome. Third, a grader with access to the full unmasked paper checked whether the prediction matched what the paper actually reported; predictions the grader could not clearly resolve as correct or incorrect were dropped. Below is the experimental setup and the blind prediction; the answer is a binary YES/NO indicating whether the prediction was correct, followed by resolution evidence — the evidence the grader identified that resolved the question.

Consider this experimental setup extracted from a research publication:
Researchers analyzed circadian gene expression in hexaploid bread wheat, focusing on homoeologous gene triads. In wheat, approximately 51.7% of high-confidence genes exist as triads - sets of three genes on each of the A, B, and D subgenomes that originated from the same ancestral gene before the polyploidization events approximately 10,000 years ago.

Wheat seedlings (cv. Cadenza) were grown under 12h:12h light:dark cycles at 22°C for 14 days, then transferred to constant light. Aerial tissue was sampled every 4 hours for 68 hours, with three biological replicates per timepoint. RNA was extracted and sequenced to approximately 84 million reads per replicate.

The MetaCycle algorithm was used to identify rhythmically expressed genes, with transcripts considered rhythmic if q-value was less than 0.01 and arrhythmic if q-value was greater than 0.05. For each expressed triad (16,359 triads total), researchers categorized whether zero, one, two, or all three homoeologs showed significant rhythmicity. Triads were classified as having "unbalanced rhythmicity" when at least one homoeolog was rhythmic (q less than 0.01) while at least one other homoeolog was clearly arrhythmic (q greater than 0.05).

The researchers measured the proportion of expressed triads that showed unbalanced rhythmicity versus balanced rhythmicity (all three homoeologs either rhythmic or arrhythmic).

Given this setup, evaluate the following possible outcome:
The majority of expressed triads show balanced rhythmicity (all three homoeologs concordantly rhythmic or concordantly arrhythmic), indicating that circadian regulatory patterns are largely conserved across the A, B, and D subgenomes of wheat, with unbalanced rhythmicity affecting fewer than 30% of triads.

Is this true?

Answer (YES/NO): NO